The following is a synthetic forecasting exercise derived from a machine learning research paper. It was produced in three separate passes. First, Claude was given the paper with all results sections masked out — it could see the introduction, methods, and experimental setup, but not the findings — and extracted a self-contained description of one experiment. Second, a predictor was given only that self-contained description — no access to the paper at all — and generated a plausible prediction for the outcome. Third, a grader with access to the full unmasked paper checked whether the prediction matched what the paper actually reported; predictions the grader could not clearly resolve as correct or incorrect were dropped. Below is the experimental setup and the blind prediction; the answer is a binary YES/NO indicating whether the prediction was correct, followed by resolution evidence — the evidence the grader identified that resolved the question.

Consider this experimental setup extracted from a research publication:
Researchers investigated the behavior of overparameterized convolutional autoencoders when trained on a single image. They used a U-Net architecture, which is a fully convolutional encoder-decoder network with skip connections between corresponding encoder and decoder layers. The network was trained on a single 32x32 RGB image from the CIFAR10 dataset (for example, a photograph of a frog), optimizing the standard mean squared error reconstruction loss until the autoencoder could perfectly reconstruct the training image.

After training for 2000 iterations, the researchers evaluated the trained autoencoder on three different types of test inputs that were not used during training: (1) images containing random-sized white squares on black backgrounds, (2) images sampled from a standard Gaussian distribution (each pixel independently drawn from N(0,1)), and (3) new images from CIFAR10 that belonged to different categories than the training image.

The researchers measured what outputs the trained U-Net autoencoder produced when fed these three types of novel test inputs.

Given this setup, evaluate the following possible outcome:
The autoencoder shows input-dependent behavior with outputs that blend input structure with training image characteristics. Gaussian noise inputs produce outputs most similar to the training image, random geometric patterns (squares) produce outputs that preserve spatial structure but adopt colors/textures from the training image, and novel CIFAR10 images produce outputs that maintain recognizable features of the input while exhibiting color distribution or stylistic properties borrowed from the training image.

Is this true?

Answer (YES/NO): NO